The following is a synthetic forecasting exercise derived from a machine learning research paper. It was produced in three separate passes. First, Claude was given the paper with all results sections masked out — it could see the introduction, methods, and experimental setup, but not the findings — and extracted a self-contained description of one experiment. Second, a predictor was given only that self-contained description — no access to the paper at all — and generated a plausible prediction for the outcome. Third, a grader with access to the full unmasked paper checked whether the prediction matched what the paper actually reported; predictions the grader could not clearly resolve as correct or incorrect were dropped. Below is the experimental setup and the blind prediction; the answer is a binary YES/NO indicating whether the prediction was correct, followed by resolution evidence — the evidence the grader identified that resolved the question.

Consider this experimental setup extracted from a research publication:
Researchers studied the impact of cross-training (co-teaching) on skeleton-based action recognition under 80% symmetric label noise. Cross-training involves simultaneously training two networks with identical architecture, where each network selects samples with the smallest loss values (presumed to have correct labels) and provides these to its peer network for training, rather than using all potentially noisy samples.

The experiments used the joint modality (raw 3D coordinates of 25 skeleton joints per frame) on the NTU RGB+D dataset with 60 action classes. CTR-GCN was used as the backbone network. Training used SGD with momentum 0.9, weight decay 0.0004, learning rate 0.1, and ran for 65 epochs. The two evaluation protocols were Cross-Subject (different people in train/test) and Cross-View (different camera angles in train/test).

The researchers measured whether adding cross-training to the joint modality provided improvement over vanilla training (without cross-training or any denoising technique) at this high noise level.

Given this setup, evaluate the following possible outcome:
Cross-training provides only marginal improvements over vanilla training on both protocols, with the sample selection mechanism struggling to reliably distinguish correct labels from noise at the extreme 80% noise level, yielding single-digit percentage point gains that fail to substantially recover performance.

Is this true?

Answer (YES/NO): NO